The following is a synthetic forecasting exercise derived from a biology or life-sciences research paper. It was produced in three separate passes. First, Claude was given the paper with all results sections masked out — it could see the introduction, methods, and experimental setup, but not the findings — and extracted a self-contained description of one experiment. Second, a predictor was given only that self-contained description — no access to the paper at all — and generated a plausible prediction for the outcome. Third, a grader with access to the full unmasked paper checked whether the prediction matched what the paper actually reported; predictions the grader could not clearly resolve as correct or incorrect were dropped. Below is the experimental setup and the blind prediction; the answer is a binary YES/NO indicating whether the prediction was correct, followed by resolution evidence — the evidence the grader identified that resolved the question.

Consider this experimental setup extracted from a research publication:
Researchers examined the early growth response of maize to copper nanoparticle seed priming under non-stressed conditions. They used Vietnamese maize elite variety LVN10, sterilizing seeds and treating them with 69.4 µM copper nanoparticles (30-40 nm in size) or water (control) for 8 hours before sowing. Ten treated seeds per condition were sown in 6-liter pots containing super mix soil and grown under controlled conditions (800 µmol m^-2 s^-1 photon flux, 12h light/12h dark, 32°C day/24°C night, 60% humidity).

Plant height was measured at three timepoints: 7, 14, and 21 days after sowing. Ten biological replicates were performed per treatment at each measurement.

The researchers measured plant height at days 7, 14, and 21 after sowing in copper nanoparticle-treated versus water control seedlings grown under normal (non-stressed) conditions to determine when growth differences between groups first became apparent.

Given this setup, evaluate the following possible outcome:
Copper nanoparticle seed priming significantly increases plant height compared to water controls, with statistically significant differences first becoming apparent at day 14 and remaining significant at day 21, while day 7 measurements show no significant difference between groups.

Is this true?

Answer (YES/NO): NO